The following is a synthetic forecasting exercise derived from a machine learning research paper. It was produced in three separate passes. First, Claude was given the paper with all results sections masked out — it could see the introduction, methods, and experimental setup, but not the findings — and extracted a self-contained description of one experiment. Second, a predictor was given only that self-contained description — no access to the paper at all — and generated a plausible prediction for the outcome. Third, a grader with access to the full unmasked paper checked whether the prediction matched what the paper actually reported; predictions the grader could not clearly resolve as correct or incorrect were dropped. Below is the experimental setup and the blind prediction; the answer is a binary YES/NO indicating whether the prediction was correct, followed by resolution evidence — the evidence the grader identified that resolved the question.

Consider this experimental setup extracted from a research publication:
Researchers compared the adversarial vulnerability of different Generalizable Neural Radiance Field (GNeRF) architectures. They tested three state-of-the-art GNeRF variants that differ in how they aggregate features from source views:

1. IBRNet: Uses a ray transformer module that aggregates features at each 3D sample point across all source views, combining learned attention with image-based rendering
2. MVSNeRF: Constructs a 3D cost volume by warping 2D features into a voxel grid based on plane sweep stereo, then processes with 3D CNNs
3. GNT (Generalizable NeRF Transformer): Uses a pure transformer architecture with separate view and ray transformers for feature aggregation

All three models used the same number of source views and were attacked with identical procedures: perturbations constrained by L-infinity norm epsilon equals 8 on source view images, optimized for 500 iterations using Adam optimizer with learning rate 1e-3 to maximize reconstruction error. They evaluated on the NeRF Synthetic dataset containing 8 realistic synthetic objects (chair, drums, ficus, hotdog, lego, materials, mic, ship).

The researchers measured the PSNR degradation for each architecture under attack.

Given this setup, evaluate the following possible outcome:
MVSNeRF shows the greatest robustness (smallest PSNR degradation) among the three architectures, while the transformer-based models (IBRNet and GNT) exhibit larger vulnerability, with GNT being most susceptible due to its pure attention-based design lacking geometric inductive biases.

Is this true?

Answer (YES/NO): NO